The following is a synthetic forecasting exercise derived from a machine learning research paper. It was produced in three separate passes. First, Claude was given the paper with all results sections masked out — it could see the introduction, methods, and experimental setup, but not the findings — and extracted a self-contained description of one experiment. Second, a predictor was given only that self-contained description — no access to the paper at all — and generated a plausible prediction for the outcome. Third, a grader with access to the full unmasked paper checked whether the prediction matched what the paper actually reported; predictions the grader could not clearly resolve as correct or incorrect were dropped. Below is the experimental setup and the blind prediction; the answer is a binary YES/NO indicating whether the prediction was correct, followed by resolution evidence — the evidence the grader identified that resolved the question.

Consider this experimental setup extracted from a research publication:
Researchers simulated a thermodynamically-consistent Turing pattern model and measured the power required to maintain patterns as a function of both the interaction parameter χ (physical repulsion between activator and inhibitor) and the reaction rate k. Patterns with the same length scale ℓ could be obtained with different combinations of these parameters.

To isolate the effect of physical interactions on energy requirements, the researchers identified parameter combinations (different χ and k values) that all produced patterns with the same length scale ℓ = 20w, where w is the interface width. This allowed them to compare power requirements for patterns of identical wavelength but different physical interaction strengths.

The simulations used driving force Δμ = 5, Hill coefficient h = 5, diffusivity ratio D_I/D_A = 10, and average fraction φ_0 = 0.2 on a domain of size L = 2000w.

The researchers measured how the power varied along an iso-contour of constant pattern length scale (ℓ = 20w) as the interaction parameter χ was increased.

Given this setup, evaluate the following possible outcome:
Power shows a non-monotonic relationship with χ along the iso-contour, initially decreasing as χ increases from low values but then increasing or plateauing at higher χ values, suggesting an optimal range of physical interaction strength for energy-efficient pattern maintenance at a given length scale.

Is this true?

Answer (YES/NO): NO